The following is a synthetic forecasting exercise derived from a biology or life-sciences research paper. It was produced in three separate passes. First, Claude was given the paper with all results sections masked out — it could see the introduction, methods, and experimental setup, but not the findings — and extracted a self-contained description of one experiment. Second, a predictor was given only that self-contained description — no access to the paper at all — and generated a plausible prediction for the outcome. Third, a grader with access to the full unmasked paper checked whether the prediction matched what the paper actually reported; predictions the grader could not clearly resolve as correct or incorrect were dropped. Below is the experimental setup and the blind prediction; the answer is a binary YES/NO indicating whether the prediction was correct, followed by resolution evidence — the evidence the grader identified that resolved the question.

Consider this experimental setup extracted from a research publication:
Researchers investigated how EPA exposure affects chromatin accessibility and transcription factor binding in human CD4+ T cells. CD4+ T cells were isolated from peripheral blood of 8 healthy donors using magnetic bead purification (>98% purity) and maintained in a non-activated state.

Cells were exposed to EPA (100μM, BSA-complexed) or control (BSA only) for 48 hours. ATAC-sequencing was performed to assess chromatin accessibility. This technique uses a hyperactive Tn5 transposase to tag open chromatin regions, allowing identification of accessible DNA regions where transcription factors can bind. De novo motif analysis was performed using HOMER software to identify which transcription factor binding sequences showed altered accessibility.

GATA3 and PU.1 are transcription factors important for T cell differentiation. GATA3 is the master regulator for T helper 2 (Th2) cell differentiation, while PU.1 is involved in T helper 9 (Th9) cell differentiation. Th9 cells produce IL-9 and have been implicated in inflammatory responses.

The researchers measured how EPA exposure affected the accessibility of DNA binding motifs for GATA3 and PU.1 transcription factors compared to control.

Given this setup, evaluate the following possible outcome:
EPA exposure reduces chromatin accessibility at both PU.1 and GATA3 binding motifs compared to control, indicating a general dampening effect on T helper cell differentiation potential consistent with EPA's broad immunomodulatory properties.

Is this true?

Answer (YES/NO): YES